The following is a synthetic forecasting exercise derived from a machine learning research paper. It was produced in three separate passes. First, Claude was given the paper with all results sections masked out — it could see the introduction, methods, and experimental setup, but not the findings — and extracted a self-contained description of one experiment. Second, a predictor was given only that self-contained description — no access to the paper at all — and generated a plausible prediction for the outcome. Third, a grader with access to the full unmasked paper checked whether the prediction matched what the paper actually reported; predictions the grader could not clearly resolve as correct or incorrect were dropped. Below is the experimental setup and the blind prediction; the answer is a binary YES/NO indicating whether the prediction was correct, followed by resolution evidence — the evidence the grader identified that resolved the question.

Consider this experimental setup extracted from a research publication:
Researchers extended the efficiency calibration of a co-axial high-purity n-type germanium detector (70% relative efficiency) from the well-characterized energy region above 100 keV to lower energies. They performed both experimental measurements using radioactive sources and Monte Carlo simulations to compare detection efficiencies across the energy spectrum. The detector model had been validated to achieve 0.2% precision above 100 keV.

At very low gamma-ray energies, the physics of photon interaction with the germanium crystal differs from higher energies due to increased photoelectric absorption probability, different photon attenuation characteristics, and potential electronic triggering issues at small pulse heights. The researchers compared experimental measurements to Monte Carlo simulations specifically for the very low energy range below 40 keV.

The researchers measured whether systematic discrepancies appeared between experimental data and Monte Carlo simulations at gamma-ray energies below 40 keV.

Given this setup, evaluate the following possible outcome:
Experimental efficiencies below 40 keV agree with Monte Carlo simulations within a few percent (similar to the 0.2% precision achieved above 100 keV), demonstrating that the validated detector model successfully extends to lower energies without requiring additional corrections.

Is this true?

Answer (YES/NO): NO